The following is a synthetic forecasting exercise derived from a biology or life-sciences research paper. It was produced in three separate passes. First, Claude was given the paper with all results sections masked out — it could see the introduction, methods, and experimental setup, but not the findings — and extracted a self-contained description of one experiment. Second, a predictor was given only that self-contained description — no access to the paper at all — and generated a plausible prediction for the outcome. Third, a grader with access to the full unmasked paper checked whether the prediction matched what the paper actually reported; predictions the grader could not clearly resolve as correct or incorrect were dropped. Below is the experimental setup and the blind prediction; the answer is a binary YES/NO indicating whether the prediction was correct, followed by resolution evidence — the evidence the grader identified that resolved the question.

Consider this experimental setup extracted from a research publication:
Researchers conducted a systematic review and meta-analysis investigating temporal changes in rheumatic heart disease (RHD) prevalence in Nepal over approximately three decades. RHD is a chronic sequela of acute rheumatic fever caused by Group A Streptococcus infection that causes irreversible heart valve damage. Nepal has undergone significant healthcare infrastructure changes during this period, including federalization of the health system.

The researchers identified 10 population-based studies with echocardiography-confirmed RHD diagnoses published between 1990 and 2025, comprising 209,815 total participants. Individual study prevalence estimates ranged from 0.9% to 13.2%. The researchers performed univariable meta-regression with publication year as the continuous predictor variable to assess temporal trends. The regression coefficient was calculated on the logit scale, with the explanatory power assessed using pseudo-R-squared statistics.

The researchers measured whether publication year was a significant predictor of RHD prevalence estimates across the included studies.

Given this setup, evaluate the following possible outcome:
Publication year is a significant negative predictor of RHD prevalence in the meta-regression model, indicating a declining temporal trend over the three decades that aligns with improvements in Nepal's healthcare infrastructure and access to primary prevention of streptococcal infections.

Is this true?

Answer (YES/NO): NO